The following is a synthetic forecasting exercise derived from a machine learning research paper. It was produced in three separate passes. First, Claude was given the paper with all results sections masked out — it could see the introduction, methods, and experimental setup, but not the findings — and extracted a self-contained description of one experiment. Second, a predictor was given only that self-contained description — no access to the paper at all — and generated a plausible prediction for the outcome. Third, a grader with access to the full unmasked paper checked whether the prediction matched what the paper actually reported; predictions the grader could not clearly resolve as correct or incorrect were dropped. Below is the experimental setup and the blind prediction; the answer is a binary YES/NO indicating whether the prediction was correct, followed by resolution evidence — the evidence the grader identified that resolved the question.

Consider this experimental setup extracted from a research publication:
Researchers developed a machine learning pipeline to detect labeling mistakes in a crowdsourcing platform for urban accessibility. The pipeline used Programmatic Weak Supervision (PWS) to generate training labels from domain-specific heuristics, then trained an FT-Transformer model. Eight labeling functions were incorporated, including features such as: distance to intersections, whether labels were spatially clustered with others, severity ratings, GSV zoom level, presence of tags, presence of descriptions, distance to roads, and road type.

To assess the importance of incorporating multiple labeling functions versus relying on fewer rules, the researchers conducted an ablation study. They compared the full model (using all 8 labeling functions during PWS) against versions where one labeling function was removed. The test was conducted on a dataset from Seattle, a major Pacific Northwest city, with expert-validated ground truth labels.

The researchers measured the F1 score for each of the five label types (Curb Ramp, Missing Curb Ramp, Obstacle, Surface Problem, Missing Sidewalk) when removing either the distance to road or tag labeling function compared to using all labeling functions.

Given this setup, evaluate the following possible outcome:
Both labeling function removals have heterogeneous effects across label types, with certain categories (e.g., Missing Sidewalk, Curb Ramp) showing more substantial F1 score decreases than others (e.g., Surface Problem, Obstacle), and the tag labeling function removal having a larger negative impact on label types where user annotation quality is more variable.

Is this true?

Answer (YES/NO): NO